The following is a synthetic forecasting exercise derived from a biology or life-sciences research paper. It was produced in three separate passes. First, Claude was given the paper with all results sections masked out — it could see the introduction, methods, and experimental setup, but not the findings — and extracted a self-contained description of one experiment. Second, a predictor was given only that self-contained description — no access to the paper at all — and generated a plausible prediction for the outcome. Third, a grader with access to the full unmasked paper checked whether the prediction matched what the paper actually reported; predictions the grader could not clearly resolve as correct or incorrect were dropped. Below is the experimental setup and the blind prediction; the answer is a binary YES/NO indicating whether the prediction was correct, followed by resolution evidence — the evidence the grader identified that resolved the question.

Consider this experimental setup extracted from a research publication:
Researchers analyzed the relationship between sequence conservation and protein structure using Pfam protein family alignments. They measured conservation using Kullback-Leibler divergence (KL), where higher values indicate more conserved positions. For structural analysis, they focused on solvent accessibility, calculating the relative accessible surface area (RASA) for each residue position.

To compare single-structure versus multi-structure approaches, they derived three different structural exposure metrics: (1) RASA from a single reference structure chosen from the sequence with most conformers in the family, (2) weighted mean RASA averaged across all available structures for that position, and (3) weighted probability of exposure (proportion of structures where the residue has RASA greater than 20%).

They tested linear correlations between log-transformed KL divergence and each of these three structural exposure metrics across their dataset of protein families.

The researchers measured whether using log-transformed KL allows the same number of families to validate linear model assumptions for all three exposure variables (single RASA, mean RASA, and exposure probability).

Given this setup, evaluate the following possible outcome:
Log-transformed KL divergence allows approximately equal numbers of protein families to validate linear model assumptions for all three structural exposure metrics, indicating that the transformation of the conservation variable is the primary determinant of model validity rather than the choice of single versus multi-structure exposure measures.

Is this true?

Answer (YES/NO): YES